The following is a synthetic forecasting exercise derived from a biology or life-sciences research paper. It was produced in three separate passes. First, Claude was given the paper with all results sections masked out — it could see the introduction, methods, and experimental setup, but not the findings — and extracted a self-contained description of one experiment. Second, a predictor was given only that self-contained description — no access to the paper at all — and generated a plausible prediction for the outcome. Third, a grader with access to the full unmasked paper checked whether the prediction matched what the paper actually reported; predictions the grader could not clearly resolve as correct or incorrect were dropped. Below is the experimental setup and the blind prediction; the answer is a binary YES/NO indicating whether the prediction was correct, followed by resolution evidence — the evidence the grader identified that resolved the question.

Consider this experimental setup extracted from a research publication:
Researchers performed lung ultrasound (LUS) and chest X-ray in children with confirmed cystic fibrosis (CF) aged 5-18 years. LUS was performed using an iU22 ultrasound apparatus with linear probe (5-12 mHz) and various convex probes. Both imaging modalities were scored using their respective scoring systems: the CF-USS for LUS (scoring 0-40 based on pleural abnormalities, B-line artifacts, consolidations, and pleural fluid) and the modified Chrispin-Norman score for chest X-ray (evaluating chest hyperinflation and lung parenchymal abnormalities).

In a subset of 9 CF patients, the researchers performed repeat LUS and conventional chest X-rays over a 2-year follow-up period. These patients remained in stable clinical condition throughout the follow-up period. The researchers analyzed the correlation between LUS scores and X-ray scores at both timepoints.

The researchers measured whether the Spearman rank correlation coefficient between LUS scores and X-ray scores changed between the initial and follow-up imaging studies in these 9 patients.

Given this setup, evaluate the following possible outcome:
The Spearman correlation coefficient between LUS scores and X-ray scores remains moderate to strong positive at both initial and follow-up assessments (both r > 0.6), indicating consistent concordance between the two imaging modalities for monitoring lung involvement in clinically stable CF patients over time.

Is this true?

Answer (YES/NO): NO